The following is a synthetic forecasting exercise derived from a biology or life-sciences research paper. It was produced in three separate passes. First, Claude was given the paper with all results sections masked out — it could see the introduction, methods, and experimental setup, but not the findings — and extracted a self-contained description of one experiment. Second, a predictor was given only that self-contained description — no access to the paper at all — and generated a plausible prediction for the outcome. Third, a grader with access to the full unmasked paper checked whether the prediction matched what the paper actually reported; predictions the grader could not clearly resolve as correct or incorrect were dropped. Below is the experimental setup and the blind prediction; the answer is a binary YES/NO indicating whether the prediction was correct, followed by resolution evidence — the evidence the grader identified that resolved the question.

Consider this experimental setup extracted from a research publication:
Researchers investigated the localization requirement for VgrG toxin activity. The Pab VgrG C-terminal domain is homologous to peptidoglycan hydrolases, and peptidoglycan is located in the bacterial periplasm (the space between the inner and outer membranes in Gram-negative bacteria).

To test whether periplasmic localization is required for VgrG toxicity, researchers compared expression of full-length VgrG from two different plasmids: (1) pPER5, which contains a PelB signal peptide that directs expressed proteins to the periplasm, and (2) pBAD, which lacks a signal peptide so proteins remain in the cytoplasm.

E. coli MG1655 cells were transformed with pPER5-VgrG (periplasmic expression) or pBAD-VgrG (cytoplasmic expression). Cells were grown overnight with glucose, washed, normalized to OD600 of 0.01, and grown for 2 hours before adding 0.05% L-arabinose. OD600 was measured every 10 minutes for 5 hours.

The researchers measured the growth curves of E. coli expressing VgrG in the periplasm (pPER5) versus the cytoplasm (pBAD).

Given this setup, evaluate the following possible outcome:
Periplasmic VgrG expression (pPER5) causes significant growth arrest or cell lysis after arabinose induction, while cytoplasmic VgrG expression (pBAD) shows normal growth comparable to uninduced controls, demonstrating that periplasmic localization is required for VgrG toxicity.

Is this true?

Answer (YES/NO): YES